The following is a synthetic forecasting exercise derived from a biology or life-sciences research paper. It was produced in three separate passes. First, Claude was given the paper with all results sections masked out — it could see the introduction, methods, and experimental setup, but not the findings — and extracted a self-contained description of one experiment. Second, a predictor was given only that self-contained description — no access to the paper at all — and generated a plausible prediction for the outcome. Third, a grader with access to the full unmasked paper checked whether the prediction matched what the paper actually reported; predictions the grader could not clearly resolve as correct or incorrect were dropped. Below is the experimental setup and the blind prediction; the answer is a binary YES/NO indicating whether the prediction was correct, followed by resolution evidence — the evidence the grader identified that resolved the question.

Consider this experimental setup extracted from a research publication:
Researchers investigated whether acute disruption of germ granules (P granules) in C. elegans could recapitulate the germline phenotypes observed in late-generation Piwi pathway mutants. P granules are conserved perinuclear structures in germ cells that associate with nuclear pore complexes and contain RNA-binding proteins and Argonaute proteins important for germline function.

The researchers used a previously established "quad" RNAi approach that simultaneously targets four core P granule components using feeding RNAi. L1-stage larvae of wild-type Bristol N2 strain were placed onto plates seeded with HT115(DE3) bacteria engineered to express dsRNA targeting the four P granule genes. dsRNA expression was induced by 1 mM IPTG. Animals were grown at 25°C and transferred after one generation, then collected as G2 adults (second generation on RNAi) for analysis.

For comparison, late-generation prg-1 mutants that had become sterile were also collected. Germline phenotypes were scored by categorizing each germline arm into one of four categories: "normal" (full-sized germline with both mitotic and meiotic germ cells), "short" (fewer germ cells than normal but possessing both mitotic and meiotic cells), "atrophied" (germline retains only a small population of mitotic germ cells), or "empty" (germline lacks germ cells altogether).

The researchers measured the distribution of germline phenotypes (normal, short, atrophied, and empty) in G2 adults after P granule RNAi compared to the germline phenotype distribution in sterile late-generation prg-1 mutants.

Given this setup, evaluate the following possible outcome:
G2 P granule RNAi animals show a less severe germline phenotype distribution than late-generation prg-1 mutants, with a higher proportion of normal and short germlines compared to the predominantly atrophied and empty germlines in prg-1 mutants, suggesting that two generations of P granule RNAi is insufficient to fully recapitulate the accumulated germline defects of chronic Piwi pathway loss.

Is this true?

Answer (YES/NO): NO